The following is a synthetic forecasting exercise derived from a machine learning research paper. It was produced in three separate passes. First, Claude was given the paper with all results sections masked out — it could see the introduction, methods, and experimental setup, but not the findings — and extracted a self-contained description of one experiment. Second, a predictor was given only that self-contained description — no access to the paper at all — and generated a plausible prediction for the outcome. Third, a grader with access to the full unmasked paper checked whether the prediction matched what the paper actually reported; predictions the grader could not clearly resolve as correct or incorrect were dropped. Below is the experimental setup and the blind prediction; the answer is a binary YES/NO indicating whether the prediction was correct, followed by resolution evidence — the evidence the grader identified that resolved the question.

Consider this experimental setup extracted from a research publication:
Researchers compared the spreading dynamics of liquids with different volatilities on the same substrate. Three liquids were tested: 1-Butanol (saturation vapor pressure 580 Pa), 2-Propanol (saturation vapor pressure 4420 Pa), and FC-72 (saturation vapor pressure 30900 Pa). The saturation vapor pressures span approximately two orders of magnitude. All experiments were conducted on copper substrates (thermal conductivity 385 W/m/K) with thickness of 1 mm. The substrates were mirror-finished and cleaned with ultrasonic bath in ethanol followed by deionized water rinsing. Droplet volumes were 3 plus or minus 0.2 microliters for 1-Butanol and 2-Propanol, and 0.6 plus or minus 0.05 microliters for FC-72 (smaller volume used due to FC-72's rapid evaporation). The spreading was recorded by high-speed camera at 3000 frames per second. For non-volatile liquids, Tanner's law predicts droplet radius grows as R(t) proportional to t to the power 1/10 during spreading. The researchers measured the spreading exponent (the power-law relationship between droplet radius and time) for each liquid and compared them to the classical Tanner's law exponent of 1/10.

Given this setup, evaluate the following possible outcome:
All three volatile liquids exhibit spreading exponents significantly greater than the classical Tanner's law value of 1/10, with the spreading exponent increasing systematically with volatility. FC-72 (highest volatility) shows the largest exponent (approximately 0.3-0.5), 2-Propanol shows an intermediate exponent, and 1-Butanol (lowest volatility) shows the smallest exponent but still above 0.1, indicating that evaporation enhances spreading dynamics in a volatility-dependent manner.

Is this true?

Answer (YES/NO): NO